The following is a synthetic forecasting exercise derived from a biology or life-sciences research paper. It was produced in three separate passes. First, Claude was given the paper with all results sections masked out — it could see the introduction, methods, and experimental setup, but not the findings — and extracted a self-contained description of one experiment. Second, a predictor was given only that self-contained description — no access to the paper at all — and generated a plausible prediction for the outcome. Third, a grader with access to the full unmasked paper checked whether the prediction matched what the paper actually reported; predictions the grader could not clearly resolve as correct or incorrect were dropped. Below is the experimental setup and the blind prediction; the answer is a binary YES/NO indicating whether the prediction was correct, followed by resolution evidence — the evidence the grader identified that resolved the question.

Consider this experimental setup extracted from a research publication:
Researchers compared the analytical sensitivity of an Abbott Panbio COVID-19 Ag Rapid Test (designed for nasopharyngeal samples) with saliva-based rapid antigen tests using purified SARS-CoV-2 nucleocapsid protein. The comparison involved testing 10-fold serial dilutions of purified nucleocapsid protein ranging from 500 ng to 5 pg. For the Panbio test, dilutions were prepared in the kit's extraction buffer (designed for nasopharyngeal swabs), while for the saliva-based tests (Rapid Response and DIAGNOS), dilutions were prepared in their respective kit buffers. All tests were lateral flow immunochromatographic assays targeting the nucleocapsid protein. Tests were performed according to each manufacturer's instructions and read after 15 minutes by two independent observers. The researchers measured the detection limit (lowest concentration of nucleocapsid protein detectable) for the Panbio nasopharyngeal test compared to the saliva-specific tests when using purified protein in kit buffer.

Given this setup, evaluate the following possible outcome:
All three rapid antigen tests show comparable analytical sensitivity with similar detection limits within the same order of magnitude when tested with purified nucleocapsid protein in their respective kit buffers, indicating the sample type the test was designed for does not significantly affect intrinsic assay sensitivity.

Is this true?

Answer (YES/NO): NO